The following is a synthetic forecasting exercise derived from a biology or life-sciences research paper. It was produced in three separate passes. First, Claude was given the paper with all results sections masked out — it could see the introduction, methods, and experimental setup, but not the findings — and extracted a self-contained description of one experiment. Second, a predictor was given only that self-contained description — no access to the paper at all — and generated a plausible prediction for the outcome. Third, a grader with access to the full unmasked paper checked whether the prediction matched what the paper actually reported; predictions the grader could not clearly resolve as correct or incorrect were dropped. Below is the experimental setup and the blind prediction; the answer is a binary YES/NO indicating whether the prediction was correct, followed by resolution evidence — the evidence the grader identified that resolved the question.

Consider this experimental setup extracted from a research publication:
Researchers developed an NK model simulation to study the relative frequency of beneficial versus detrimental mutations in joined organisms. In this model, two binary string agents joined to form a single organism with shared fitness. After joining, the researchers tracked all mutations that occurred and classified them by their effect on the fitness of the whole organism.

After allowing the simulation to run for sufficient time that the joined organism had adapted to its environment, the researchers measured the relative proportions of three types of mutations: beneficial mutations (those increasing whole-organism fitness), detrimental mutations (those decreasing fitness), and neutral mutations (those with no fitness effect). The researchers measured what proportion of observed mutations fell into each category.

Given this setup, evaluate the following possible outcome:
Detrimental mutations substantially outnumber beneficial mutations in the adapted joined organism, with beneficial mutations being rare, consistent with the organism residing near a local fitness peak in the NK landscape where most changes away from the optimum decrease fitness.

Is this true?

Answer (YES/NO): YES